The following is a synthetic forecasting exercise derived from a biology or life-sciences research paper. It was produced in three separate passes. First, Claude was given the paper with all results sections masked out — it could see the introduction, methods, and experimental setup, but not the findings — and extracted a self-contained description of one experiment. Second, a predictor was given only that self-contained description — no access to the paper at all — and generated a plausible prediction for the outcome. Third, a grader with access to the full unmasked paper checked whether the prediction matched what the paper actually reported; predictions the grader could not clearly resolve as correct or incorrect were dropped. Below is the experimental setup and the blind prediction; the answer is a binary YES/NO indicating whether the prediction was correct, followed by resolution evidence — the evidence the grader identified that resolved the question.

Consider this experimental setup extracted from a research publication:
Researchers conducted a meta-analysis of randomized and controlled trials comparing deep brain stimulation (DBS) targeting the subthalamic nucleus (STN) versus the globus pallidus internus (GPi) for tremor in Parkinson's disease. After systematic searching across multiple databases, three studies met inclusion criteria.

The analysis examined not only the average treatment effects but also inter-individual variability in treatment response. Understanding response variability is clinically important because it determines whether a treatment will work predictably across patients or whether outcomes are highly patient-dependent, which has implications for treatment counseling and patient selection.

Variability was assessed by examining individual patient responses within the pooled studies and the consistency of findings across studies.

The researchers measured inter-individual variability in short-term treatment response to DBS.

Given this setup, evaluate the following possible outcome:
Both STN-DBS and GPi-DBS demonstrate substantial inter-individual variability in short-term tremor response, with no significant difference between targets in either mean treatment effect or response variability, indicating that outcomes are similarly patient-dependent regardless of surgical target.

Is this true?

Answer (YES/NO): NO